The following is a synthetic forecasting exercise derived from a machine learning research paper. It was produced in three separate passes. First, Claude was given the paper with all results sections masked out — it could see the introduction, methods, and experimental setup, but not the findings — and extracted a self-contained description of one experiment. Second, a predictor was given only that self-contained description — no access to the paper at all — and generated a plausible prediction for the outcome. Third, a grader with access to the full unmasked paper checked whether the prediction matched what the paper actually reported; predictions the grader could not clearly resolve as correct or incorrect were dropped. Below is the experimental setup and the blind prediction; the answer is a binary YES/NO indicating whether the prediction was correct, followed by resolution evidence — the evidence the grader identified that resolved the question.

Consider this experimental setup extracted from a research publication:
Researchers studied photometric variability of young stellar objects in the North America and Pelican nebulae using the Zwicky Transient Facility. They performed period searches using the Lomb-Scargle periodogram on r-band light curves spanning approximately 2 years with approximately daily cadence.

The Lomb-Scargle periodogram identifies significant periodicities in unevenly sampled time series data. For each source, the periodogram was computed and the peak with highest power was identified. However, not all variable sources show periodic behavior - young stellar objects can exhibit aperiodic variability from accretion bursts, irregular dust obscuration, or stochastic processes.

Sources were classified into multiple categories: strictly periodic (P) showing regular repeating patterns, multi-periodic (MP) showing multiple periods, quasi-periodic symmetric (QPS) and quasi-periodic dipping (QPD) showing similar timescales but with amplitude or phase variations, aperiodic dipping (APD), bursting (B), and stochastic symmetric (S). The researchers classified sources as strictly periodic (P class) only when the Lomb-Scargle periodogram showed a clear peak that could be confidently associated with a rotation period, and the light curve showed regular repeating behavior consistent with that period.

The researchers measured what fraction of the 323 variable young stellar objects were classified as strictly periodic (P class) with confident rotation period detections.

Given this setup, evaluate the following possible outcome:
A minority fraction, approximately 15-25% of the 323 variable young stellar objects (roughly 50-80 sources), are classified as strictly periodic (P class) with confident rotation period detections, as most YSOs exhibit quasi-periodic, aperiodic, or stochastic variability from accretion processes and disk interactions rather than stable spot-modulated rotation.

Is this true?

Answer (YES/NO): NO